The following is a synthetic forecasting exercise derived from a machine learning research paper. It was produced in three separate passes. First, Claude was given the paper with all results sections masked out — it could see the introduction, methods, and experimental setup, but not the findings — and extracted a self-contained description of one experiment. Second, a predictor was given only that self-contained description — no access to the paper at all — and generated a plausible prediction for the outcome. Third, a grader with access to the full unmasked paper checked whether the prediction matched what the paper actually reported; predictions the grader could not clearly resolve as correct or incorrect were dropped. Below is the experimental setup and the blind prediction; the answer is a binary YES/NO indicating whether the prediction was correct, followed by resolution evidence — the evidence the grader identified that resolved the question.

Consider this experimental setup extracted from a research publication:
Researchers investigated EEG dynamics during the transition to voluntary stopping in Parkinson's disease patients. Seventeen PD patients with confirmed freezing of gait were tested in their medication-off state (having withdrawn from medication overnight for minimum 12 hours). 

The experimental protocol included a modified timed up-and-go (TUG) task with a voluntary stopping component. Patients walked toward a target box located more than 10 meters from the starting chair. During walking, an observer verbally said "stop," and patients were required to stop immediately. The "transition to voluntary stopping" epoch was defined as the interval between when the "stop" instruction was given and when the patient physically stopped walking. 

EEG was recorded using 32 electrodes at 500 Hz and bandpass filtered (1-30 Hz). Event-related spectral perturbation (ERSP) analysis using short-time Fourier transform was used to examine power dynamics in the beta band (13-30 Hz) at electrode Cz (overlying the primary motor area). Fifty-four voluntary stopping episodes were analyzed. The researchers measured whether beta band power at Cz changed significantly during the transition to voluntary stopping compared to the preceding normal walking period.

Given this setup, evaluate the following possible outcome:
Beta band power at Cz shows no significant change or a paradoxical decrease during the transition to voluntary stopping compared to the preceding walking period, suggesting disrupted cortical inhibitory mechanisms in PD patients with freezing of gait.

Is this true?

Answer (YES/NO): NO